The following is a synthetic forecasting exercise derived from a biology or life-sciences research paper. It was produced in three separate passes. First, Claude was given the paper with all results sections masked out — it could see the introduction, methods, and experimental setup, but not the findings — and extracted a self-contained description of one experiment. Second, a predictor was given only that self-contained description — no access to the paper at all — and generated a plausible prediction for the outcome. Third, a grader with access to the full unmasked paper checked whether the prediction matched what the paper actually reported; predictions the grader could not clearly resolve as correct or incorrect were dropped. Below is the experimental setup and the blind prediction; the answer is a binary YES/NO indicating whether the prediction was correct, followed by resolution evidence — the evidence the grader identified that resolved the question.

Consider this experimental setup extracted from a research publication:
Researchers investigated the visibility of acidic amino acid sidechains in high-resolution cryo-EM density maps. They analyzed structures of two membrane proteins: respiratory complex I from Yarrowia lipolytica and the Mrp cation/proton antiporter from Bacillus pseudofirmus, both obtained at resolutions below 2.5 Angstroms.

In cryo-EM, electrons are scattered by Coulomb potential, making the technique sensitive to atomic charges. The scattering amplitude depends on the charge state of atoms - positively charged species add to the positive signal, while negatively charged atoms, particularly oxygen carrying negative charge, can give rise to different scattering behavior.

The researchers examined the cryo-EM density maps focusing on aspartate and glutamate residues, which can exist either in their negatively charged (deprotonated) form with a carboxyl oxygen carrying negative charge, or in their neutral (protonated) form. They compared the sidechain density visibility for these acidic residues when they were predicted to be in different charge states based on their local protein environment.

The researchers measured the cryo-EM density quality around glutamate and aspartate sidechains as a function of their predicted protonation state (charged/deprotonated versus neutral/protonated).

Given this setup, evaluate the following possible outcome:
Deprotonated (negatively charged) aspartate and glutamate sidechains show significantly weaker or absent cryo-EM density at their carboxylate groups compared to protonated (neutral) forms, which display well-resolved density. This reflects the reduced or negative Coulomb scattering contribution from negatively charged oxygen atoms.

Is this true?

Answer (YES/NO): YES